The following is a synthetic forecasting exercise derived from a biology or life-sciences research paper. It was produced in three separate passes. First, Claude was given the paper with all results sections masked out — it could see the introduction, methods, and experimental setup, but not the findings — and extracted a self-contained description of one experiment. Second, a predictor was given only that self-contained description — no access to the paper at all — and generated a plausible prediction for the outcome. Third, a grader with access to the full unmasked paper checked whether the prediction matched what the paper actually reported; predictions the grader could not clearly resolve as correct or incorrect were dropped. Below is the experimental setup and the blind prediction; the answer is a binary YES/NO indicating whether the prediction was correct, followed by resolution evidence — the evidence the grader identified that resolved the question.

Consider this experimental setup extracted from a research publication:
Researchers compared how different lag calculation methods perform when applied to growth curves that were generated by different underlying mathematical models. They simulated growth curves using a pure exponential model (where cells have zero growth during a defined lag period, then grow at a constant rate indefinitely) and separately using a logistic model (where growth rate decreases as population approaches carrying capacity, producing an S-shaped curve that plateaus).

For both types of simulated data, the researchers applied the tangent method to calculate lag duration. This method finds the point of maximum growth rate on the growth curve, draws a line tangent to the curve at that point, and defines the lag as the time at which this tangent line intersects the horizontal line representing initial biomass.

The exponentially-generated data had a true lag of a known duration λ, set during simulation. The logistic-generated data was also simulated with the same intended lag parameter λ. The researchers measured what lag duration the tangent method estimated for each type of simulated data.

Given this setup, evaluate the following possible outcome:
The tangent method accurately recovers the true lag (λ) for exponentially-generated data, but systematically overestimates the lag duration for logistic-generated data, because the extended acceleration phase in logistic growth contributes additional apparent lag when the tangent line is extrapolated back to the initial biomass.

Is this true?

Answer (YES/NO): NO